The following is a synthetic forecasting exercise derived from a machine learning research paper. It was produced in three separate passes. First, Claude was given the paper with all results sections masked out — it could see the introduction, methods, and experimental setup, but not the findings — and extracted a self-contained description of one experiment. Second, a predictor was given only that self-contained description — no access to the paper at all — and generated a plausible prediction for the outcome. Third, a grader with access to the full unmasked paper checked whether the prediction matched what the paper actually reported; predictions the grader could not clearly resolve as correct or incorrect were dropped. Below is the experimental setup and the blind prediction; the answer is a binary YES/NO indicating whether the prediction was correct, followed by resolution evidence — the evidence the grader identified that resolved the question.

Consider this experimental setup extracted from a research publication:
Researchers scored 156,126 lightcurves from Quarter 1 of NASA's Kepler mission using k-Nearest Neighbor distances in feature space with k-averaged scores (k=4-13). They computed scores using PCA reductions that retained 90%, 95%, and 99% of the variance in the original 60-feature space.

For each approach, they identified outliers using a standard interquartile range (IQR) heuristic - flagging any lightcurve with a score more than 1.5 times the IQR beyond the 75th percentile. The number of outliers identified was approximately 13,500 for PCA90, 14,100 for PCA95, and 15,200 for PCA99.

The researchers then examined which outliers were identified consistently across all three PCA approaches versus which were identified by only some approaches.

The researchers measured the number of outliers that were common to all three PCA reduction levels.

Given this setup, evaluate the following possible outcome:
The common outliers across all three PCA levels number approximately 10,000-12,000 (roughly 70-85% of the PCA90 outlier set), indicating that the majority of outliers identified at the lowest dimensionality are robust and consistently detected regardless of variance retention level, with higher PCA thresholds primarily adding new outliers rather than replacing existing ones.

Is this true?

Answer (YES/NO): YES